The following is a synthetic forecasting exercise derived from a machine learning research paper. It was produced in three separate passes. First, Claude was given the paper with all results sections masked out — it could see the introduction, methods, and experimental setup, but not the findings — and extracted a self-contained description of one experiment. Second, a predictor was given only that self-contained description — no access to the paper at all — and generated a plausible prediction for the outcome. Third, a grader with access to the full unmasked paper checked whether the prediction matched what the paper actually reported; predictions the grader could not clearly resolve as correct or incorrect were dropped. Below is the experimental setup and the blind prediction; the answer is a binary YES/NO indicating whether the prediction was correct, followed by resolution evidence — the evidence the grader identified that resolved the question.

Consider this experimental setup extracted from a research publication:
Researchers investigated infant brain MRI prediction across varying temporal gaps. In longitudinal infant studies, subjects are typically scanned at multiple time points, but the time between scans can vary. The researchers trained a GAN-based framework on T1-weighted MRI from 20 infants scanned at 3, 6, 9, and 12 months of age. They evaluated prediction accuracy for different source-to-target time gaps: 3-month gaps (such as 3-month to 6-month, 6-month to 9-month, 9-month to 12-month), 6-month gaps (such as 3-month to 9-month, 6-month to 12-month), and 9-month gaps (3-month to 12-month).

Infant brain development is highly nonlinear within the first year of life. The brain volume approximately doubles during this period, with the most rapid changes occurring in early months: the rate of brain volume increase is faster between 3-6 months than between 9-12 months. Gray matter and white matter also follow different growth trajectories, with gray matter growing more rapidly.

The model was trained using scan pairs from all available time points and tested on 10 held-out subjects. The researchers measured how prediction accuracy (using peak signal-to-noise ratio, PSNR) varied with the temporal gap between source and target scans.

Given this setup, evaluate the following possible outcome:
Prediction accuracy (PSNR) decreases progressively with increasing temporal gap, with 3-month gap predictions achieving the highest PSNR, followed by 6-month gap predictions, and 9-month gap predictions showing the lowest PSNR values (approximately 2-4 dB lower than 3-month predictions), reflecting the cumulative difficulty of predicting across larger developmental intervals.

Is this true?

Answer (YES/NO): YES